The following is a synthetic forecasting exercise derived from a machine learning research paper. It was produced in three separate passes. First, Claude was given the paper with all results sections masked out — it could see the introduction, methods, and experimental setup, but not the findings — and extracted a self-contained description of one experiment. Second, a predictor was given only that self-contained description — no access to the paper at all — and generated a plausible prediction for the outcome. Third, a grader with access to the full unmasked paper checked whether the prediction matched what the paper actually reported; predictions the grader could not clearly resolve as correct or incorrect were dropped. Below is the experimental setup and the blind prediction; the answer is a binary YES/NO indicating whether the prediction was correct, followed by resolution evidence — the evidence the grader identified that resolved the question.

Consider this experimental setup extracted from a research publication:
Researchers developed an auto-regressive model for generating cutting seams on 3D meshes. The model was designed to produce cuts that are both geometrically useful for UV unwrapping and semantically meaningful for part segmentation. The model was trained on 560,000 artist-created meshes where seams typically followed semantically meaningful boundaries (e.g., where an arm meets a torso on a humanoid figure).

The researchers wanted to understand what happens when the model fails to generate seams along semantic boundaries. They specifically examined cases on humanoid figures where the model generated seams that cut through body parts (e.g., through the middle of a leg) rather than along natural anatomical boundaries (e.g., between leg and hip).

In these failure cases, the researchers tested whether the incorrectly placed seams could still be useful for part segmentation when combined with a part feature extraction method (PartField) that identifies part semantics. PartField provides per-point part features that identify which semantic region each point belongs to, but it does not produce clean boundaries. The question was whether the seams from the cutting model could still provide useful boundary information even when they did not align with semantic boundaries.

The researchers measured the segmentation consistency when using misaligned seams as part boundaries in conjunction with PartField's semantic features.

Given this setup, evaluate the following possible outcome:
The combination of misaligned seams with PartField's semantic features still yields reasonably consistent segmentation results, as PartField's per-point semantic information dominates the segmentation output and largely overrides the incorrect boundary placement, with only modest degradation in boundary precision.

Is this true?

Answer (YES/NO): NO